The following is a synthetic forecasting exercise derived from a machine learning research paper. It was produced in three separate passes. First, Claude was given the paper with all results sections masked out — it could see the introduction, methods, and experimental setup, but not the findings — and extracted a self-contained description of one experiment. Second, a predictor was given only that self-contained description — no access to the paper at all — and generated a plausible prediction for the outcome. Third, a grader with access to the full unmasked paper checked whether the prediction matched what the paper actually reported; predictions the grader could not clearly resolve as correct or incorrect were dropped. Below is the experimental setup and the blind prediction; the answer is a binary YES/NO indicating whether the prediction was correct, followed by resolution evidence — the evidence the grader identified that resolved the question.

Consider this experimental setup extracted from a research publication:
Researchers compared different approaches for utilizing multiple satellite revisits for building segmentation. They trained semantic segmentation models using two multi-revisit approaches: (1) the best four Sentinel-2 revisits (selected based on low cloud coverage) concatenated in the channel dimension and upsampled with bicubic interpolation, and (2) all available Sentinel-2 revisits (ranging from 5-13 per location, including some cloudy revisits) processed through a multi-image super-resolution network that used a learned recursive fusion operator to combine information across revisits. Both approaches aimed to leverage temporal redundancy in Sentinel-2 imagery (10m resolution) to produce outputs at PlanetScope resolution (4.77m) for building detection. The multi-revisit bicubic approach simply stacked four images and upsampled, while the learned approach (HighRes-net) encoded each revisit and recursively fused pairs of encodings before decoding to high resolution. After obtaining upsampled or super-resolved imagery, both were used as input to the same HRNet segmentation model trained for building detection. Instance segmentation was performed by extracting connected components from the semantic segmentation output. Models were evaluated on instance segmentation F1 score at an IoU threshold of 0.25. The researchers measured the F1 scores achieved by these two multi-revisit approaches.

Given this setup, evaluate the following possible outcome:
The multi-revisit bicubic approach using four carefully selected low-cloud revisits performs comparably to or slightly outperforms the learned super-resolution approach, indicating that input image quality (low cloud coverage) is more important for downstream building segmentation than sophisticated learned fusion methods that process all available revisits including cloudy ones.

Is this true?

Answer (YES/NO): YES